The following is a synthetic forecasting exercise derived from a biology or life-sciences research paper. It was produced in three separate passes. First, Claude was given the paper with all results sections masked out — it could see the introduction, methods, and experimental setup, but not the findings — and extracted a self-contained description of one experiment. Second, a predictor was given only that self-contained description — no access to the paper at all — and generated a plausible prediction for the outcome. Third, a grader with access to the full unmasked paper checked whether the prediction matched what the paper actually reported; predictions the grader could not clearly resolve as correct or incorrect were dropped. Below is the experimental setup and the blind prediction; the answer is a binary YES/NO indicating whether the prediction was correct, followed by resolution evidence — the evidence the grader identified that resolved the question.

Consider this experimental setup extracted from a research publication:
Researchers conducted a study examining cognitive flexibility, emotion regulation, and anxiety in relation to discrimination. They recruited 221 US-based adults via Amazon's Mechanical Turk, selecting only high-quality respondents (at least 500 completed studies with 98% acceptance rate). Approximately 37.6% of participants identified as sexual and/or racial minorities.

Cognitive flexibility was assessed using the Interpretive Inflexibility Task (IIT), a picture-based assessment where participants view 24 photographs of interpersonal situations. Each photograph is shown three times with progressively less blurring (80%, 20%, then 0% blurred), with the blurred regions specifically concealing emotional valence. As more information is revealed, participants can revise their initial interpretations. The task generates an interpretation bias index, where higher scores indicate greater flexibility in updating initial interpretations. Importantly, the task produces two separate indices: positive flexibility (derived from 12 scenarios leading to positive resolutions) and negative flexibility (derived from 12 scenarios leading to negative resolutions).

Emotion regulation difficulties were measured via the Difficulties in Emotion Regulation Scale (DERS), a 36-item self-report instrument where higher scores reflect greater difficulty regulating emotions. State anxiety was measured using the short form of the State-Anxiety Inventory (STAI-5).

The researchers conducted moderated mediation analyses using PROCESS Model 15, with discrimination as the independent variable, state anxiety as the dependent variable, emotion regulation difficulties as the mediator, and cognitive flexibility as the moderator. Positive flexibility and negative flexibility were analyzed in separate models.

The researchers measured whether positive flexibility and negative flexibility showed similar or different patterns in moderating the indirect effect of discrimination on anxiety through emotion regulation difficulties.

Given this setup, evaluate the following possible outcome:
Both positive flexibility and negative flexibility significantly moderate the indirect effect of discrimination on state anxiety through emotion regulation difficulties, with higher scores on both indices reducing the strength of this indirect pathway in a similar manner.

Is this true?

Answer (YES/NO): NO